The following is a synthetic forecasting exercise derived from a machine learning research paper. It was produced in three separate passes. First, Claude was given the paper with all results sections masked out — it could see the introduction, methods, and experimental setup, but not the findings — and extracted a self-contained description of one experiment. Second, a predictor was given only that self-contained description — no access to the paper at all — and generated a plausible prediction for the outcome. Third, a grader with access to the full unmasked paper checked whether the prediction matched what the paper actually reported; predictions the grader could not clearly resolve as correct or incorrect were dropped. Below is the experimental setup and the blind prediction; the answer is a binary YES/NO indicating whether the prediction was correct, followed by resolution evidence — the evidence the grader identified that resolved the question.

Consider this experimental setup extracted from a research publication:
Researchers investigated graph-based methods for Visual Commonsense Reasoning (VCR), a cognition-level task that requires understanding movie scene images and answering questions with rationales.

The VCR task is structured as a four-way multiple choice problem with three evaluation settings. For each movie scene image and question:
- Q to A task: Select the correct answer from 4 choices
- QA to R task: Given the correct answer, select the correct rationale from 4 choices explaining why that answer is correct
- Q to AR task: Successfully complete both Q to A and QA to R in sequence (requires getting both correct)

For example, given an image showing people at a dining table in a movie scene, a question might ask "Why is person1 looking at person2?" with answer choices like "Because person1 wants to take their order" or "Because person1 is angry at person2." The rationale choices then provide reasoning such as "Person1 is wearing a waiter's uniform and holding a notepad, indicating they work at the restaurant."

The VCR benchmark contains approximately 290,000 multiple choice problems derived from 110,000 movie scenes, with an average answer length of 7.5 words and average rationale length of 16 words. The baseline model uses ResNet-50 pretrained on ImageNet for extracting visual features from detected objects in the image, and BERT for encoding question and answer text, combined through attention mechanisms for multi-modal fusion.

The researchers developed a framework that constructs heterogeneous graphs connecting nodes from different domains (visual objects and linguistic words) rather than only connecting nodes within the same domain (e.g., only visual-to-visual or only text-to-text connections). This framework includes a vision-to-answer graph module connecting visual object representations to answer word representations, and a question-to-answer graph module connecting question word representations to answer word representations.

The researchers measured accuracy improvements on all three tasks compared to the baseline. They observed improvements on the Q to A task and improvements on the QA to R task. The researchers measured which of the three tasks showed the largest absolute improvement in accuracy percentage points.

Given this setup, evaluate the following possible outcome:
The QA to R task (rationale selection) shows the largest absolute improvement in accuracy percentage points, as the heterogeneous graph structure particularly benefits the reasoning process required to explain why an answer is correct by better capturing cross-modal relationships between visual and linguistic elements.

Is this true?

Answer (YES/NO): NO